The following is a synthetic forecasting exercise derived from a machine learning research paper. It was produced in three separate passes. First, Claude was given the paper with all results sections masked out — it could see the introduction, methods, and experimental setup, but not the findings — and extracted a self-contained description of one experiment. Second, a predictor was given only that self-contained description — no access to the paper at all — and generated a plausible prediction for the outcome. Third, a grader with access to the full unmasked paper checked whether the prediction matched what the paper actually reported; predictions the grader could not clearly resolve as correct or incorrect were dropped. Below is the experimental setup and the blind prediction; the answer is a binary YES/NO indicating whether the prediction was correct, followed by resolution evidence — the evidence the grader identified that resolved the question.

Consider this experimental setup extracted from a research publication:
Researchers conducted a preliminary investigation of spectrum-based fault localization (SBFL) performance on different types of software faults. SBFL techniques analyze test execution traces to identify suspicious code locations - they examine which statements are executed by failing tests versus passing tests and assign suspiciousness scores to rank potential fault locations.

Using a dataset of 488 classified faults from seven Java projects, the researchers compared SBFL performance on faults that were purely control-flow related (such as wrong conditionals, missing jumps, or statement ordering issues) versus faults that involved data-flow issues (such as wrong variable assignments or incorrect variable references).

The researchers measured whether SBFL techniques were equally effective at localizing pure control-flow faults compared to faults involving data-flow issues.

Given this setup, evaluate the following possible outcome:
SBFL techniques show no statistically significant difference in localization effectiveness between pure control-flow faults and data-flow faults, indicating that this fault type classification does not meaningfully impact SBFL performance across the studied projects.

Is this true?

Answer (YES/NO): NO